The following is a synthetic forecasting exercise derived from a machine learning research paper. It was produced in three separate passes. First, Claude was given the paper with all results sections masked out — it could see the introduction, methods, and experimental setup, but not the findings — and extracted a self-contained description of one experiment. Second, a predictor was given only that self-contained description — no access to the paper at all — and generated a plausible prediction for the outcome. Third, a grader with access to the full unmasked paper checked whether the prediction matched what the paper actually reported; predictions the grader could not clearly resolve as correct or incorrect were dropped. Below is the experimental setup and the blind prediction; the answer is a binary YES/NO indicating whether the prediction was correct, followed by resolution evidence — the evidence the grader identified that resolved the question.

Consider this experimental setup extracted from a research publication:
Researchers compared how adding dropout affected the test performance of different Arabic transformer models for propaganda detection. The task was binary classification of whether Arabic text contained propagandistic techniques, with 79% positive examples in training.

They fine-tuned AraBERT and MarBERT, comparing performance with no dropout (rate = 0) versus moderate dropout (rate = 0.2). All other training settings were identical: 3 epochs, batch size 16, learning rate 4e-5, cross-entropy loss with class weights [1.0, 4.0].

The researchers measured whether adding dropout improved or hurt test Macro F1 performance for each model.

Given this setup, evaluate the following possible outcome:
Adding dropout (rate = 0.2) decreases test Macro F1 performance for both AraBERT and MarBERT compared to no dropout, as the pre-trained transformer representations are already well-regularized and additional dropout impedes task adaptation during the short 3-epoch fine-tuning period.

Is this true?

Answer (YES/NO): NO